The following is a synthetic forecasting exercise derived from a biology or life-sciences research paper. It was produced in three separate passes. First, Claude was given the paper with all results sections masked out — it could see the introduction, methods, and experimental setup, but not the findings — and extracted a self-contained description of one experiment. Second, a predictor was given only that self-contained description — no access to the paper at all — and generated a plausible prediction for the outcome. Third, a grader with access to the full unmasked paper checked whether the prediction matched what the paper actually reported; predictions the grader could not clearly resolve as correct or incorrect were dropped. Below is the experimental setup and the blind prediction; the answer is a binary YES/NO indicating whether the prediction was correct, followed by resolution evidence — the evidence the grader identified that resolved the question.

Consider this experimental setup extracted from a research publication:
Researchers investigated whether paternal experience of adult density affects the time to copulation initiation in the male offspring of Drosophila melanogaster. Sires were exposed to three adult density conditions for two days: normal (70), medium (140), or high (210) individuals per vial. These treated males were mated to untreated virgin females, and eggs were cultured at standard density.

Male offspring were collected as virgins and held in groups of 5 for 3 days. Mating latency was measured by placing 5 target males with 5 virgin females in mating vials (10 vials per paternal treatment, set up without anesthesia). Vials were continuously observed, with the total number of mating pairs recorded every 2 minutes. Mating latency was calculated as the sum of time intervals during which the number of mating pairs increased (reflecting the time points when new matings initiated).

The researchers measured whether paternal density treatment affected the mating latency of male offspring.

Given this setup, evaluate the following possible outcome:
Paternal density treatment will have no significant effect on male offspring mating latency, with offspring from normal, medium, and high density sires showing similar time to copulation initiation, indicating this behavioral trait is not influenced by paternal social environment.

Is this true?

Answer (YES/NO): NO